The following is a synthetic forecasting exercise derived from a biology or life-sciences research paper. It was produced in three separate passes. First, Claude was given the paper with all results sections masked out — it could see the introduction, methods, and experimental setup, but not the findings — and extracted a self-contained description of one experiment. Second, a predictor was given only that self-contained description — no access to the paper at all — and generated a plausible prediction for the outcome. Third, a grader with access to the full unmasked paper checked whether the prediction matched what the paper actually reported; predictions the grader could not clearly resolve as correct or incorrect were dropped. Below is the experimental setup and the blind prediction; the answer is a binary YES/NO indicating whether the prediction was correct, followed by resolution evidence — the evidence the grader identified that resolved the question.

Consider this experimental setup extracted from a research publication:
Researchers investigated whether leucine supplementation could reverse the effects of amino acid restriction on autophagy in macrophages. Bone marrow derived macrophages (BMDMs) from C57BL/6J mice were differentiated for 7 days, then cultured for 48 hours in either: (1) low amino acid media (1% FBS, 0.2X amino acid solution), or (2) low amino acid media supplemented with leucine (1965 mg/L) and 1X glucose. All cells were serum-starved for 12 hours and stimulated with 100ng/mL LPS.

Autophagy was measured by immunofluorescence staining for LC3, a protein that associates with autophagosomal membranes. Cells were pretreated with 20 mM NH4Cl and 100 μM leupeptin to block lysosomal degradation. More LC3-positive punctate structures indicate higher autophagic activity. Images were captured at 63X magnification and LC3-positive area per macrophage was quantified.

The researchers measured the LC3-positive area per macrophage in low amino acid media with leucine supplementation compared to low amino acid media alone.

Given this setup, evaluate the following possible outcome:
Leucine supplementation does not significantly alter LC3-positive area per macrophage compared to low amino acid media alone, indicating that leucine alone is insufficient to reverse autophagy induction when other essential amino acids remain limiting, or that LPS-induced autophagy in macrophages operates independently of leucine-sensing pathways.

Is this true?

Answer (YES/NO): NO